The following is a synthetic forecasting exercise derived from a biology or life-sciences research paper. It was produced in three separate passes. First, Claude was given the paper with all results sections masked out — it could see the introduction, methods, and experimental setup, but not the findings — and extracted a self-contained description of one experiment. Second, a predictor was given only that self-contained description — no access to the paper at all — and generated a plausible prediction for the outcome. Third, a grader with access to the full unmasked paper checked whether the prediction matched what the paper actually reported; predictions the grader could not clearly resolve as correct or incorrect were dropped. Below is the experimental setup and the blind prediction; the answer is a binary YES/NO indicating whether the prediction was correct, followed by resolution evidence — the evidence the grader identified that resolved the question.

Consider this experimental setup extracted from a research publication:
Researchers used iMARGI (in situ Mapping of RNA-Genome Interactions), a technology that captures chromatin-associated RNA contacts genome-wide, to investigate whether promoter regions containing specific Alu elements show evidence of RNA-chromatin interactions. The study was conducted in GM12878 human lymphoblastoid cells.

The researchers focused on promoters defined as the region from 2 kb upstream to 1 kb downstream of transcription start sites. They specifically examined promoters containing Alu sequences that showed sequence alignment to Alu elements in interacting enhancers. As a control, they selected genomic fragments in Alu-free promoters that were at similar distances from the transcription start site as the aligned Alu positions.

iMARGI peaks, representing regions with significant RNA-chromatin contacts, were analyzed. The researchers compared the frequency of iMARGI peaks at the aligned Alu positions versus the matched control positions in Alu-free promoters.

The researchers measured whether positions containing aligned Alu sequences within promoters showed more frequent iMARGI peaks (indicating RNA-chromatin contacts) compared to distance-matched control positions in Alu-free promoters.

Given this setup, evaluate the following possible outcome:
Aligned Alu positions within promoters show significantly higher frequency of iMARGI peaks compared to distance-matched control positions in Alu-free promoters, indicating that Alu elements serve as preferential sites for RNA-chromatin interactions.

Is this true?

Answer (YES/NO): NO